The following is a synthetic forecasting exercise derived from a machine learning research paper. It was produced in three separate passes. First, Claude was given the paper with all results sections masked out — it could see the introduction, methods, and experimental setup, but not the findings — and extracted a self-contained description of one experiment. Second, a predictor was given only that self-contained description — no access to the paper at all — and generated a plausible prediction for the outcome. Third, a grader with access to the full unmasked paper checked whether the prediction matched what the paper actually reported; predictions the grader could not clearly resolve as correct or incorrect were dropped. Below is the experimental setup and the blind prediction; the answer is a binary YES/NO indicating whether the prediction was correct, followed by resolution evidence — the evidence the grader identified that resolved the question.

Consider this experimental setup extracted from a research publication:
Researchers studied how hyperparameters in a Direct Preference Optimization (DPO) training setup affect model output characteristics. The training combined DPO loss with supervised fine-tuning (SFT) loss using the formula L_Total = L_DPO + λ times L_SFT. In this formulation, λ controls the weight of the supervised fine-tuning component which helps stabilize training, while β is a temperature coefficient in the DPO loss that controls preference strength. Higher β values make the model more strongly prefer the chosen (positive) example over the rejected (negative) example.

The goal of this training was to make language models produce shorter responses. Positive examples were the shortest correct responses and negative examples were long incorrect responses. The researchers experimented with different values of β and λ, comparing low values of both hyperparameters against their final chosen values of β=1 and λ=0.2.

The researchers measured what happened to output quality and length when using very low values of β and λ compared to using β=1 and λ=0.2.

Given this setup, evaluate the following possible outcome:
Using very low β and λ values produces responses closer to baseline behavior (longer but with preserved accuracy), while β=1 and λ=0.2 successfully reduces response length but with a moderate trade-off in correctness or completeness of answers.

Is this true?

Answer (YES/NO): NO